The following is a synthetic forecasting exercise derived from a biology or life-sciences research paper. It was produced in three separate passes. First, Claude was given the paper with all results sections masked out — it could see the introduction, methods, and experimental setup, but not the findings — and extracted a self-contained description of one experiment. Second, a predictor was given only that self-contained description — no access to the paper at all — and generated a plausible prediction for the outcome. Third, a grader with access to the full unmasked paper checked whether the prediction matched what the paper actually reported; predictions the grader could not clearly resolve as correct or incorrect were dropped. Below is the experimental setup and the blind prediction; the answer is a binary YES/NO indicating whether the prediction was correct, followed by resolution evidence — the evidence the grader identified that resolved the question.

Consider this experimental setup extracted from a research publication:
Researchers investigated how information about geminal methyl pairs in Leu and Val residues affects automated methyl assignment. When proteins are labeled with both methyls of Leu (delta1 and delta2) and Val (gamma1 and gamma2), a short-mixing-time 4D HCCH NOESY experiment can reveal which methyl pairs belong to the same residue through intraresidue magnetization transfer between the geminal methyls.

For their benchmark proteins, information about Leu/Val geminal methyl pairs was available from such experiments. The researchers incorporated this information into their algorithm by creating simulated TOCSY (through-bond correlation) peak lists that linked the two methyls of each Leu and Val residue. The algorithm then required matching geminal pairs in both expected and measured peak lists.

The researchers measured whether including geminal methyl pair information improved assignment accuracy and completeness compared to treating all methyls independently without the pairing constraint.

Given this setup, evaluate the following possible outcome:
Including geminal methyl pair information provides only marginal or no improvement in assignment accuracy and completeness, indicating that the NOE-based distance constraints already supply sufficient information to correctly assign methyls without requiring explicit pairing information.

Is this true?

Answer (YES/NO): NO